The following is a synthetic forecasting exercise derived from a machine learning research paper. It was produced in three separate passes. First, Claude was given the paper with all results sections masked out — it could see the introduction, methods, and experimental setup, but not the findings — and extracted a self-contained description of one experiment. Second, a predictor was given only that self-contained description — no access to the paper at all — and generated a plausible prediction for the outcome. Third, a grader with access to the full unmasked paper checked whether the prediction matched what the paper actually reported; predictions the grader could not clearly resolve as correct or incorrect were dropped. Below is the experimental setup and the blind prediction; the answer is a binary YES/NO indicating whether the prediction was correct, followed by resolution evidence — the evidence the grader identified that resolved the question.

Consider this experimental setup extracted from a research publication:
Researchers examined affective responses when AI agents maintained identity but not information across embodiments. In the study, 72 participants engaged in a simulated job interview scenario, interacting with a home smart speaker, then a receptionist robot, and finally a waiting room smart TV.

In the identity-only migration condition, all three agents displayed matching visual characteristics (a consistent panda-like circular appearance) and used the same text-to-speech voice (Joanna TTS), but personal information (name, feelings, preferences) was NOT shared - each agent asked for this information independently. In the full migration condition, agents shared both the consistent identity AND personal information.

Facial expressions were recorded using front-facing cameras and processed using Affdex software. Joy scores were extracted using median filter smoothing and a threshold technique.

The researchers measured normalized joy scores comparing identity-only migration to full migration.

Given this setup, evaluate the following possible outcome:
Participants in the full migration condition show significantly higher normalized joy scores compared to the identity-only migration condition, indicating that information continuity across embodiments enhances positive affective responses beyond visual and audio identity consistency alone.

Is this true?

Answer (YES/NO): YES